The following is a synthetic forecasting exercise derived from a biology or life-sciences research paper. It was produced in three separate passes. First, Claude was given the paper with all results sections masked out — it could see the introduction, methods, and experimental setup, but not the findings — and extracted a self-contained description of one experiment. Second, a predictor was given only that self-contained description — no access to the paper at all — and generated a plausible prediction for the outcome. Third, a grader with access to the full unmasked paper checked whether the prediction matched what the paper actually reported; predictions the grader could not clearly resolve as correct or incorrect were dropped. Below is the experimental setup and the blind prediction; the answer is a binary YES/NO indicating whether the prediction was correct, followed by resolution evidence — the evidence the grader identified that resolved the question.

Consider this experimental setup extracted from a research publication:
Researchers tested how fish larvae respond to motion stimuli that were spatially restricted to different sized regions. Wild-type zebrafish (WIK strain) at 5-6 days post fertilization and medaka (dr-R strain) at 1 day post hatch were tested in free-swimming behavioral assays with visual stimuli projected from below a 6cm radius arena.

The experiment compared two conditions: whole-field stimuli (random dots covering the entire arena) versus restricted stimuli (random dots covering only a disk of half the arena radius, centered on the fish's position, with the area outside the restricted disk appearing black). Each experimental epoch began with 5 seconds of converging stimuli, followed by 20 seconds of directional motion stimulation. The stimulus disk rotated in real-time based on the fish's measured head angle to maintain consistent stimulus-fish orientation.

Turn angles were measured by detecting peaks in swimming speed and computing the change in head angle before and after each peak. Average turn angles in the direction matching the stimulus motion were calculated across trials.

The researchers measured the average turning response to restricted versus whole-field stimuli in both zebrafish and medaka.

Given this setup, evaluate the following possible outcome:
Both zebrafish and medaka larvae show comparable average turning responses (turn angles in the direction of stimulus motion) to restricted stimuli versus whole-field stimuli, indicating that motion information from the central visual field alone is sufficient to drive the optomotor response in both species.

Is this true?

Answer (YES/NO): NO